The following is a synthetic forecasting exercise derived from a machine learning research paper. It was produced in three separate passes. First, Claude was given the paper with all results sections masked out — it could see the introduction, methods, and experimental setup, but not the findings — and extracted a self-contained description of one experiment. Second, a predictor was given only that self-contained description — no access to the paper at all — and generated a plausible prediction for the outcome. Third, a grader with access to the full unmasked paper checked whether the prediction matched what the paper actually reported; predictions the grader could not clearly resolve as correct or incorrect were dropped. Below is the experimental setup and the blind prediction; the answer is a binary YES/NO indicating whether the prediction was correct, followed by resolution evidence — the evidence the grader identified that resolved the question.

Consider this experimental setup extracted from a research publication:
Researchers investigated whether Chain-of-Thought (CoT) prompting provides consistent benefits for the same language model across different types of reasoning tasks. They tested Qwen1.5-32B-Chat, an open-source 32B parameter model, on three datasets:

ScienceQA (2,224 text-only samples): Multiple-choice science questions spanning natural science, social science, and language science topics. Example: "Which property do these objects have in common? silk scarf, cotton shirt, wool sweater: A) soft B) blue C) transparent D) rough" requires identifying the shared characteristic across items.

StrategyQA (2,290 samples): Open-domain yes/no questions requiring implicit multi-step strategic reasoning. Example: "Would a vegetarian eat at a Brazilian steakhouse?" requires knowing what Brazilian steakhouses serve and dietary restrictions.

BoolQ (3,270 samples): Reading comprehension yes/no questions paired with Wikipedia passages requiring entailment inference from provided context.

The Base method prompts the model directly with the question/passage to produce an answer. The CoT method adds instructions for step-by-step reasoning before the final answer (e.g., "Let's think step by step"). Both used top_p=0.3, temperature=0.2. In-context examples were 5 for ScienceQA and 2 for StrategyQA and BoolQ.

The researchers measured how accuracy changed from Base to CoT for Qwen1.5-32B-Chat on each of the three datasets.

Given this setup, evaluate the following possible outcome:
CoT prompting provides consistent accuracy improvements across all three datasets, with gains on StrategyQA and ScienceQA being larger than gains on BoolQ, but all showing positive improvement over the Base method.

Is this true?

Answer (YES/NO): NO